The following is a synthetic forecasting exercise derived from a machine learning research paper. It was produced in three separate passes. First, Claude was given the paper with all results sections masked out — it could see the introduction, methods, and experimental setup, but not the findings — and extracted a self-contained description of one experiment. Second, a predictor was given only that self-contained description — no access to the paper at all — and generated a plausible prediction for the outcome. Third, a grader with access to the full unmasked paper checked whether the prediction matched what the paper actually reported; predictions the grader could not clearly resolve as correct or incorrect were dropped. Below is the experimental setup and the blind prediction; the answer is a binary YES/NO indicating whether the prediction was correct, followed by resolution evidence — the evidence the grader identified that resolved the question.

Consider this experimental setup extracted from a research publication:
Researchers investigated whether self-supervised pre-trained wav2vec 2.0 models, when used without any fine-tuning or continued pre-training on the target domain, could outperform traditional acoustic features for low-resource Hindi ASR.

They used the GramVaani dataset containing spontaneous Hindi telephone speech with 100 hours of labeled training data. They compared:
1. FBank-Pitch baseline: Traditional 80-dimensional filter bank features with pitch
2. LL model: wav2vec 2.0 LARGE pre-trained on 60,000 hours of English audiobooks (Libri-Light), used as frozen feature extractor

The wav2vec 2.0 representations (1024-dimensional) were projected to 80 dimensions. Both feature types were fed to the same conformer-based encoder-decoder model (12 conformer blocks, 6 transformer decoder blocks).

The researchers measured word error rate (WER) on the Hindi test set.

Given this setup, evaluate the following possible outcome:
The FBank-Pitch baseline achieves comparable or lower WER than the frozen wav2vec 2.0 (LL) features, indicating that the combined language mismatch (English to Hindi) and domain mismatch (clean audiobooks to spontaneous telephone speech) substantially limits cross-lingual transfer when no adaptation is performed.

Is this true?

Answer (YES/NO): YES